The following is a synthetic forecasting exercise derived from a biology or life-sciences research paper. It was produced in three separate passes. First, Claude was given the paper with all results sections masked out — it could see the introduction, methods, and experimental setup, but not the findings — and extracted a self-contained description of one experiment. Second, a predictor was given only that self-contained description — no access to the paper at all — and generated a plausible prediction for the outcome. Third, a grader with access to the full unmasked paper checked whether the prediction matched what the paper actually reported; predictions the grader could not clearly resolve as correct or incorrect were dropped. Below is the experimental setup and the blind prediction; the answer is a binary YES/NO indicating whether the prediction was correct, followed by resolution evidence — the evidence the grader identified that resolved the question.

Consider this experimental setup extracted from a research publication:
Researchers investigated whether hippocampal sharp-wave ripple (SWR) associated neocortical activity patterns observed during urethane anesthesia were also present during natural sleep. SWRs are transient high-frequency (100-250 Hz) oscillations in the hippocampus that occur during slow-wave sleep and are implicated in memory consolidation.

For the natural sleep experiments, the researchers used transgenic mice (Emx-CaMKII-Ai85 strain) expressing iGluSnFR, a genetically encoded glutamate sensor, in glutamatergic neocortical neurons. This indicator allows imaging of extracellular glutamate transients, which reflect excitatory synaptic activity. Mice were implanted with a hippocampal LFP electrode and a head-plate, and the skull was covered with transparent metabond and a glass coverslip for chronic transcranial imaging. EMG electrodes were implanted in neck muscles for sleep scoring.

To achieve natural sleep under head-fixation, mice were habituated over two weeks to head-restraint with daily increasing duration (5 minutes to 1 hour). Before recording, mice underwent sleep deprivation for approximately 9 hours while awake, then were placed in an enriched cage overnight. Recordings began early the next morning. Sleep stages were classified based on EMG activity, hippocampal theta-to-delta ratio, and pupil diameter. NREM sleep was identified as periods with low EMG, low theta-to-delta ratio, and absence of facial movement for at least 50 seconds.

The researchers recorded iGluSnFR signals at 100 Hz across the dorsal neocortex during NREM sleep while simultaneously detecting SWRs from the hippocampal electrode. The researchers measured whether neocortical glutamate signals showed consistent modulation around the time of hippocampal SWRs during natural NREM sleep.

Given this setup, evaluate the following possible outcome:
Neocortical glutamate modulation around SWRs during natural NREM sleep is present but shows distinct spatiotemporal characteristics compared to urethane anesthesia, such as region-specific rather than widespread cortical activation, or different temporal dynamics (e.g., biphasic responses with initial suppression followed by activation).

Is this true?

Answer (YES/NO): NO